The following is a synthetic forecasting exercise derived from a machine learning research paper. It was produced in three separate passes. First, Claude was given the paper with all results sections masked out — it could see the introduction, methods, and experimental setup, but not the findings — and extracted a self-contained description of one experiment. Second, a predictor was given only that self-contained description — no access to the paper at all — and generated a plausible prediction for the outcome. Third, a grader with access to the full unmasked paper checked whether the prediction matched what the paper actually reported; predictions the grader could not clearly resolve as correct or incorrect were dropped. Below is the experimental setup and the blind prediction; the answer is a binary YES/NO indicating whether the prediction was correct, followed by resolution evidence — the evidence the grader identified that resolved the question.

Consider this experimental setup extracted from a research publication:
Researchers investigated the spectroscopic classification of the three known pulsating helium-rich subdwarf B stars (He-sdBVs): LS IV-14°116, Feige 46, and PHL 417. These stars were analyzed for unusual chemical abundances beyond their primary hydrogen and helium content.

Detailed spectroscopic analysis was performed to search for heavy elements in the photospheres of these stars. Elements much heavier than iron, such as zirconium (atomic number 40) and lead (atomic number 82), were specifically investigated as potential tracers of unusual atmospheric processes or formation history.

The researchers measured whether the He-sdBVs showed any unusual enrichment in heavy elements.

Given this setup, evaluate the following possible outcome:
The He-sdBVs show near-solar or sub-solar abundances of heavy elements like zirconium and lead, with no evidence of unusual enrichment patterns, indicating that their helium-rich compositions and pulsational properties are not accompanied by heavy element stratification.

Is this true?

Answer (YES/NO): NO